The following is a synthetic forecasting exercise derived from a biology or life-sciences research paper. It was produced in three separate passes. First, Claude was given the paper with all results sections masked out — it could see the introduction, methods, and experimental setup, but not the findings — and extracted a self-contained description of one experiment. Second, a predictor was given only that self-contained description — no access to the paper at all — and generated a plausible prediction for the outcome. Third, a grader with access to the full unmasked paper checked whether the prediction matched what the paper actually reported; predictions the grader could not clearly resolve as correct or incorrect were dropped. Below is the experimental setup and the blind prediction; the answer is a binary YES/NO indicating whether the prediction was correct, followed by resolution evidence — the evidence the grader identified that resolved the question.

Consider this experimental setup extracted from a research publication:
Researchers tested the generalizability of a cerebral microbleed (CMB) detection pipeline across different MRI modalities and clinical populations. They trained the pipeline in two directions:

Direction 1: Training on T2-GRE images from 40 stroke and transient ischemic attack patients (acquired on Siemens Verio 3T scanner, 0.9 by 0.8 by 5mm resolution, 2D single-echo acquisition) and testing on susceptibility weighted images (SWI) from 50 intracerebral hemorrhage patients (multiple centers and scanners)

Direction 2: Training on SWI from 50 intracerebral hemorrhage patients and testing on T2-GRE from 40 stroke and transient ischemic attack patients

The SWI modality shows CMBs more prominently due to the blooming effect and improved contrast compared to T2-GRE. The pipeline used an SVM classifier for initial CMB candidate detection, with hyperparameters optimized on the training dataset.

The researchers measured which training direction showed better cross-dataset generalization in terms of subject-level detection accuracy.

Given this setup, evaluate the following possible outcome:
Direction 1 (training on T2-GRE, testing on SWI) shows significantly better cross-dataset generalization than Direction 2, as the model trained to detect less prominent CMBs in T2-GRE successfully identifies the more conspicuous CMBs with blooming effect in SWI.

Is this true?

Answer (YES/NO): NO